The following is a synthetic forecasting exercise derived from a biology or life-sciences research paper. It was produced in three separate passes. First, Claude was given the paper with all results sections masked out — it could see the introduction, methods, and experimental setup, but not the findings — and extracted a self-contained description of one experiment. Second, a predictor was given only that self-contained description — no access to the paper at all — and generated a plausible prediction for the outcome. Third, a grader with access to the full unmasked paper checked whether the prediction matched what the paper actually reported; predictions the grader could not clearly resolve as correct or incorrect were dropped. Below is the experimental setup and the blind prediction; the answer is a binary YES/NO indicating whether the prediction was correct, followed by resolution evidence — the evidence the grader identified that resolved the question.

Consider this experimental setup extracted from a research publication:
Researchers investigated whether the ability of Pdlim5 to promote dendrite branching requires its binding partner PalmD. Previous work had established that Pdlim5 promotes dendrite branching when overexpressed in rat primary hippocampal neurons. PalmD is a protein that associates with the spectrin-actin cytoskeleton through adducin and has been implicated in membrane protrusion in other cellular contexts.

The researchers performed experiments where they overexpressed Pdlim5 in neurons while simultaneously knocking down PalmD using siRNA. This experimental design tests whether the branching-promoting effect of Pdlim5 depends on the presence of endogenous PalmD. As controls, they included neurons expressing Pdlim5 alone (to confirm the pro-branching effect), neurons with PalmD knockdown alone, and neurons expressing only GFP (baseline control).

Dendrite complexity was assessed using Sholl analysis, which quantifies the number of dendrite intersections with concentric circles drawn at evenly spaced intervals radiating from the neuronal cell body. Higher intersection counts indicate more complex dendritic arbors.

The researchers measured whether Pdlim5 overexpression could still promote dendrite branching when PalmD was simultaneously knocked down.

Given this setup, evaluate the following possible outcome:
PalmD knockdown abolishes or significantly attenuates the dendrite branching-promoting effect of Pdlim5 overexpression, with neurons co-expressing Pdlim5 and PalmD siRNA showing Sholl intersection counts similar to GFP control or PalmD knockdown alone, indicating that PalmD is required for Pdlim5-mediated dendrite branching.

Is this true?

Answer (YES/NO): YES